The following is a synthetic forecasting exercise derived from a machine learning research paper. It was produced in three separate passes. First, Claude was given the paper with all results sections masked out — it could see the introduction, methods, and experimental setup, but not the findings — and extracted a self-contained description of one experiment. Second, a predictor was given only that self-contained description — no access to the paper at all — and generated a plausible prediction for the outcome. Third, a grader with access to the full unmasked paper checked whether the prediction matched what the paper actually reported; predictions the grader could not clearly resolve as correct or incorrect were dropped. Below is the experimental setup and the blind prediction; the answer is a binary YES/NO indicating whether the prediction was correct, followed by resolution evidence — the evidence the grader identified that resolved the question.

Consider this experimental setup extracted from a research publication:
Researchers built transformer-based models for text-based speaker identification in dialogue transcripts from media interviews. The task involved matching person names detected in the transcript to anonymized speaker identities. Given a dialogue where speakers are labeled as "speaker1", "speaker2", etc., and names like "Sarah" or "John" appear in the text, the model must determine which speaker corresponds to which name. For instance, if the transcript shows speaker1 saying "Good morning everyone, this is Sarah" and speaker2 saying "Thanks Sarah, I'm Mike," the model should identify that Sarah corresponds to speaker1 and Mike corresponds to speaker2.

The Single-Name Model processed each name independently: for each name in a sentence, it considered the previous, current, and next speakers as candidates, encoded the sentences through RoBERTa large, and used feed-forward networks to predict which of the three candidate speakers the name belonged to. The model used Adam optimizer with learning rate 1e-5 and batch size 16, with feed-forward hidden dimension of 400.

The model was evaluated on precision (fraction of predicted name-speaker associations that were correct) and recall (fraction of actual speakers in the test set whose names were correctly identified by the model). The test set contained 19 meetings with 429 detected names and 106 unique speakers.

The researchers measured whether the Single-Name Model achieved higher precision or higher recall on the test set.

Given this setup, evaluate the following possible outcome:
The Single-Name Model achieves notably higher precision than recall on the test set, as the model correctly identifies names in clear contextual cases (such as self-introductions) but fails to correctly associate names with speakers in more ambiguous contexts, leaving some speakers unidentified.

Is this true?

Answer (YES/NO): YES